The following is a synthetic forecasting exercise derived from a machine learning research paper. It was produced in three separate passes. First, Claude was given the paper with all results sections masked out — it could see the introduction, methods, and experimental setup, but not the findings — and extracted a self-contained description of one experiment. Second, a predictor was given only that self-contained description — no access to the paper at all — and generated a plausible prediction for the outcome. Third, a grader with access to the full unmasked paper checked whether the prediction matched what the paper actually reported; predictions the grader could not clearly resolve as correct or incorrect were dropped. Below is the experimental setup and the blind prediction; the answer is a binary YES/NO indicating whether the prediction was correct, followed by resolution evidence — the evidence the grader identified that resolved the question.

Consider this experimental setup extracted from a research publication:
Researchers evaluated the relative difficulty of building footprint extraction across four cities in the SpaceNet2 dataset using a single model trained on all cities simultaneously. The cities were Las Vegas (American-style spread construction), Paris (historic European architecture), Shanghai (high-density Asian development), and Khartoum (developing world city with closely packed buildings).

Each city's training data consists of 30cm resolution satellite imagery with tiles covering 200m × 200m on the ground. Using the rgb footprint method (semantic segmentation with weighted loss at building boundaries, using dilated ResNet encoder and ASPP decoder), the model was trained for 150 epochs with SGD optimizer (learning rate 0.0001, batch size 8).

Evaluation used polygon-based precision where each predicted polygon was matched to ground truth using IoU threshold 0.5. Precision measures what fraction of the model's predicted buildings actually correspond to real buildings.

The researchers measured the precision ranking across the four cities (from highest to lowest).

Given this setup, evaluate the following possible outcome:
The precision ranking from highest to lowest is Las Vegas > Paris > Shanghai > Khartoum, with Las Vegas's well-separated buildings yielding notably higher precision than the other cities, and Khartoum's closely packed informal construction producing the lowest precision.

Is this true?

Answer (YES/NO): YES